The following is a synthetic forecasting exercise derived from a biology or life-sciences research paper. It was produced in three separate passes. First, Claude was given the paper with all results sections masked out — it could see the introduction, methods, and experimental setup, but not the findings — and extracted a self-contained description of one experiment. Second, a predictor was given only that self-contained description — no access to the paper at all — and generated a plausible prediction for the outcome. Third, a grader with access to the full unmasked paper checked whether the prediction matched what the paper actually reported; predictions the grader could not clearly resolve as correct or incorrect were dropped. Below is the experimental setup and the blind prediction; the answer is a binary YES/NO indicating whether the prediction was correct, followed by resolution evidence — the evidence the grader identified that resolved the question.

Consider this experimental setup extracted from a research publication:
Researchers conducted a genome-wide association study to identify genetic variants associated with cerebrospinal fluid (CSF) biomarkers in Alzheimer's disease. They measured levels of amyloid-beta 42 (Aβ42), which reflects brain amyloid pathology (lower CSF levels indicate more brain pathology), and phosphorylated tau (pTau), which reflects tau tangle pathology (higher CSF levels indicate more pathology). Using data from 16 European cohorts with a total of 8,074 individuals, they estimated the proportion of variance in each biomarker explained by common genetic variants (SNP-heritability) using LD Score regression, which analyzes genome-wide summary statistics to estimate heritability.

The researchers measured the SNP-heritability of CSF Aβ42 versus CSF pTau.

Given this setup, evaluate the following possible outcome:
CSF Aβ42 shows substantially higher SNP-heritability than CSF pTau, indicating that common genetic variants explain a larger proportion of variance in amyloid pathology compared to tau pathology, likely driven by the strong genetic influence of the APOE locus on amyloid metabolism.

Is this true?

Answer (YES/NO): NO